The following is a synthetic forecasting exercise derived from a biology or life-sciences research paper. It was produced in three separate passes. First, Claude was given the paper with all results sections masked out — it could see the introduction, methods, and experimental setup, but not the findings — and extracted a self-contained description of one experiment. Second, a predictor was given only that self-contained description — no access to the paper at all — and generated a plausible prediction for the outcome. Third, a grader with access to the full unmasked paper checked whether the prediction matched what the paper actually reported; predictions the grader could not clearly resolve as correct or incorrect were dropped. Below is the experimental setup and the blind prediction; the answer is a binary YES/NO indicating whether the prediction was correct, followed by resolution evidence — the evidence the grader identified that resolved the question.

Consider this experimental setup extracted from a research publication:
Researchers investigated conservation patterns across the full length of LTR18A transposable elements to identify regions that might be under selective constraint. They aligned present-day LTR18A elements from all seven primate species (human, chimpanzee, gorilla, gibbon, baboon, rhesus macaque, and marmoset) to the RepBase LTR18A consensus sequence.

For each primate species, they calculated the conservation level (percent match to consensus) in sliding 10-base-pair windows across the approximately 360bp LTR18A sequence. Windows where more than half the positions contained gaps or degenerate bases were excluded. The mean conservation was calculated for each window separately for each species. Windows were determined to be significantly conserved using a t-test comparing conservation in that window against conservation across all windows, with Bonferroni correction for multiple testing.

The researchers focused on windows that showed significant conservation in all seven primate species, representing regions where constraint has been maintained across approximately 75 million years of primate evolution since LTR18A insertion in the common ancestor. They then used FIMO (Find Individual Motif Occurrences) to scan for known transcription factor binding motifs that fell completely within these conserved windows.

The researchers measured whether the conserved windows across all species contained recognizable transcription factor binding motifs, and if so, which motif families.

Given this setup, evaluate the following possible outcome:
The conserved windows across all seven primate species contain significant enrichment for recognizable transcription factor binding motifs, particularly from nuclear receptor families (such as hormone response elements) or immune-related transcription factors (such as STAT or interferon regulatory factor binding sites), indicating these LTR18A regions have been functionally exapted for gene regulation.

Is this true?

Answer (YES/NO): NO